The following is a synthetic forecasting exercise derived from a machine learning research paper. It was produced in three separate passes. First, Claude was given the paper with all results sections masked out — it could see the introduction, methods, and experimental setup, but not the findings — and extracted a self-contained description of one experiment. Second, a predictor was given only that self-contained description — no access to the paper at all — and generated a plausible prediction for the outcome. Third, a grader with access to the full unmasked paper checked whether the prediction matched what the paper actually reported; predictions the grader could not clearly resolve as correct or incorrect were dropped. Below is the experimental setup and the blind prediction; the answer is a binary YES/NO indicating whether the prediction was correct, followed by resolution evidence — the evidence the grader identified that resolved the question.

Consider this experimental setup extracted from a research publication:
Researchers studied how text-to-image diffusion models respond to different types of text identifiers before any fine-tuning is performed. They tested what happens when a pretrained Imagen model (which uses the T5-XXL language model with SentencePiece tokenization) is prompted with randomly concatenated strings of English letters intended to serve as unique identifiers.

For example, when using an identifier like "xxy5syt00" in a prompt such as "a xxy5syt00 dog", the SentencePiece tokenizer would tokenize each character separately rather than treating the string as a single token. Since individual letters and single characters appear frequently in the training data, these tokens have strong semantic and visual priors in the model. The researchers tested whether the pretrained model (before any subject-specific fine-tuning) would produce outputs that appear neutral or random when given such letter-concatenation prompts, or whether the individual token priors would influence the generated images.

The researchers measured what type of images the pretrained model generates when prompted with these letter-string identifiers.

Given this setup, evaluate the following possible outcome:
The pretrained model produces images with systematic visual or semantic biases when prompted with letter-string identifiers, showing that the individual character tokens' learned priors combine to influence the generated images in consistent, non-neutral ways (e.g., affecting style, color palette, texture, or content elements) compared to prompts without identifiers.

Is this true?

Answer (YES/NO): YES